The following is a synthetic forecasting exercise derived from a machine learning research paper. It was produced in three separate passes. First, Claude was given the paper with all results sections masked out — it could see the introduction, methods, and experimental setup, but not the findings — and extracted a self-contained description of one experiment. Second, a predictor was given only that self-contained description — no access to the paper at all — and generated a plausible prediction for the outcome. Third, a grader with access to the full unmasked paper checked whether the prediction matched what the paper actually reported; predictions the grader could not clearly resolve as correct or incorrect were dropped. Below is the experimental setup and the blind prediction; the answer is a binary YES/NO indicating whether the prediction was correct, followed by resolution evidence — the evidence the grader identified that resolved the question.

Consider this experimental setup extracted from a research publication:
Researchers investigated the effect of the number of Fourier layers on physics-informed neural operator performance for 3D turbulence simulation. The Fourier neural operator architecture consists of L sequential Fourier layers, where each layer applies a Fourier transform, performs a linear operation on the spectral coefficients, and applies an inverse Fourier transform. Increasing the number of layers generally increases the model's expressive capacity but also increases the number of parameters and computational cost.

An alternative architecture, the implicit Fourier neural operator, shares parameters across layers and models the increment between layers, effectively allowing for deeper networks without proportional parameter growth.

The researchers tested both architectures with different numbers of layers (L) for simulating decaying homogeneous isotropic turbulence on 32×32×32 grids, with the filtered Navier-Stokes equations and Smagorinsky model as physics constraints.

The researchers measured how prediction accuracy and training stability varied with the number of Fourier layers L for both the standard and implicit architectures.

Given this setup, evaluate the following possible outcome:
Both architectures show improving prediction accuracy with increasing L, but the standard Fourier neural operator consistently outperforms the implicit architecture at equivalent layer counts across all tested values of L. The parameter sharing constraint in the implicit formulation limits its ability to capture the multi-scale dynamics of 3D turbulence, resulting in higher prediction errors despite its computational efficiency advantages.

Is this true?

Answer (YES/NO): NO